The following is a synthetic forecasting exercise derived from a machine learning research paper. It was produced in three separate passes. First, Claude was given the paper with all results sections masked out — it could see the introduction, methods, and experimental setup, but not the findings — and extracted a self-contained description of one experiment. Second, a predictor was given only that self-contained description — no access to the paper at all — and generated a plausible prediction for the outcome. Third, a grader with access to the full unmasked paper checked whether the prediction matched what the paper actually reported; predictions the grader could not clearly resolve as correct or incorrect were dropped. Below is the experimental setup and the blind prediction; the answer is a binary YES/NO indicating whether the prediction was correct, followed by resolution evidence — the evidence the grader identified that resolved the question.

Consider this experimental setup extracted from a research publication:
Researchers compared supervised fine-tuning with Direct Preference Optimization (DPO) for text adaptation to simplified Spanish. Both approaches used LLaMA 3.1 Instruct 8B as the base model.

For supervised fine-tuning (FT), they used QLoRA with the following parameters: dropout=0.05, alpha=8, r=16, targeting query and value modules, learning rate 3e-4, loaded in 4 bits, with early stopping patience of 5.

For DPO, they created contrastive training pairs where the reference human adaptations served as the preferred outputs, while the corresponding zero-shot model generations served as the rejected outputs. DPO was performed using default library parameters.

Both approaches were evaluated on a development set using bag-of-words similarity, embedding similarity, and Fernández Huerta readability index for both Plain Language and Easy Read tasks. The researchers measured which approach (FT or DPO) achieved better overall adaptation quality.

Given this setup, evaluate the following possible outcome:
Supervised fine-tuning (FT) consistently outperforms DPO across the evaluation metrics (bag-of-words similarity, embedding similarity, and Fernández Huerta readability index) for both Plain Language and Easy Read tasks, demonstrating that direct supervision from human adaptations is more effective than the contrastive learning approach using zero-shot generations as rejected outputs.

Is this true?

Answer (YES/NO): NO